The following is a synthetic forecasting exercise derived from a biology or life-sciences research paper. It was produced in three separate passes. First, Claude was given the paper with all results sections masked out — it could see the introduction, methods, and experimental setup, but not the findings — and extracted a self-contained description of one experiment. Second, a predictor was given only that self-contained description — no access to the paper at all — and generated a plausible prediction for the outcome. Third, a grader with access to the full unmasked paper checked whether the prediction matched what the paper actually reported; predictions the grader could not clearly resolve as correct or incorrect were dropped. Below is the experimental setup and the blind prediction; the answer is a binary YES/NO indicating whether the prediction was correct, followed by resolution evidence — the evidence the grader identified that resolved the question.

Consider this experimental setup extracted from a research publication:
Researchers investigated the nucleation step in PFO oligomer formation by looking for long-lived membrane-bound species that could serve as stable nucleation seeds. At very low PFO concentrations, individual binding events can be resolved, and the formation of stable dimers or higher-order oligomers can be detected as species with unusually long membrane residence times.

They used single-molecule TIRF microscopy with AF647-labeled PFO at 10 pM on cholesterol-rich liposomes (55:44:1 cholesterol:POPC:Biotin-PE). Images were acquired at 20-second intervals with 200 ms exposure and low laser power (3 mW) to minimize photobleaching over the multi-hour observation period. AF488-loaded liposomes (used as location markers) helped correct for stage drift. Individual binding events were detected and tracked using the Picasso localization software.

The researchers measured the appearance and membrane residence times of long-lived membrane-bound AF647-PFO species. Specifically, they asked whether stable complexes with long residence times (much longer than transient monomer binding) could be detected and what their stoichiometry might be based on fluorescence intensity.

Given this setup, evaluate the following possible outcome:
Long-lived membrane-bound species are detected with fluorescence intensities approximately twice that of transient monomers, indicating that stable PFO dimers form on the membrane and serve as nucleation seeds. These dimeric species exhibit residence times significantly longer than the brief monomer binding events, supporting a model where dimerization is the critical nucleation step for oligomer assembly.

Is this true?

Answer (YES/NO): YES